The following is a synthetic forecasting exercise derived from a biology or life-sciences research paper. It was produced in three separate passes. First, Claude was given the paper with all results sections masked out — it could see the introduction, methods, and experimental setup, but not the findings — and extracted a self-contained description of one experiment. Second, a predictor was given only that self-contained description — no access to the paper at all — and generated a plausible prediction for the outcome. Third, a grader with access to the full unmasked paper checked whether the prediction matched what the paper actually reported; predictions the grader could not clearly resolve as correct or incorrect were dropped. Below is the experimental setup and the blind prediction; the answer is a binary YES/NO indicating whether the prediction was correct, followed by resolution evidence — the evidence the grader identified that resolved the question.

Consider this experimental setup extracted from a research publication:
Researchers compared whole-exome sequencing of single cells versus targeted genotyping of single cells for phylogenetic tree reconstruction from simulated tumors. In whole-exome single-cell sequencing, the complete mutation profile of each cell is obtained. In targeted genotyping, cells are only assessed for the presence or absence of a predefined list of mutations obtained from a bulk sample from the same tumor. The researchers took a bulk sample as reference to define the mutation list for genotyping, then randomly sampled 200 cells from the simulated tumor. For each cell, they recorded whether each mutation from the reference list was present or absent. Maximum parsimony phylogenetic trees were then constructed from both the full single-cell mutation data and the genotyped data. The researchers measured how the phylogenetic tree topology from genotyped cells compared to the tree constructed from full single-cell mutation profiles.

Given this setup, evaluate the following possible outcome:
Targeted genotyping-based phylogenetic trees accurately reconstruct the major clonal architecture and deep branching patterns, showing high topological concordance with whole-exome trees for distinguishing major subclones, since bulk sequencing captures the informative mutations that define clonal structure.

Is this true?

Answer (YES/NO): NO